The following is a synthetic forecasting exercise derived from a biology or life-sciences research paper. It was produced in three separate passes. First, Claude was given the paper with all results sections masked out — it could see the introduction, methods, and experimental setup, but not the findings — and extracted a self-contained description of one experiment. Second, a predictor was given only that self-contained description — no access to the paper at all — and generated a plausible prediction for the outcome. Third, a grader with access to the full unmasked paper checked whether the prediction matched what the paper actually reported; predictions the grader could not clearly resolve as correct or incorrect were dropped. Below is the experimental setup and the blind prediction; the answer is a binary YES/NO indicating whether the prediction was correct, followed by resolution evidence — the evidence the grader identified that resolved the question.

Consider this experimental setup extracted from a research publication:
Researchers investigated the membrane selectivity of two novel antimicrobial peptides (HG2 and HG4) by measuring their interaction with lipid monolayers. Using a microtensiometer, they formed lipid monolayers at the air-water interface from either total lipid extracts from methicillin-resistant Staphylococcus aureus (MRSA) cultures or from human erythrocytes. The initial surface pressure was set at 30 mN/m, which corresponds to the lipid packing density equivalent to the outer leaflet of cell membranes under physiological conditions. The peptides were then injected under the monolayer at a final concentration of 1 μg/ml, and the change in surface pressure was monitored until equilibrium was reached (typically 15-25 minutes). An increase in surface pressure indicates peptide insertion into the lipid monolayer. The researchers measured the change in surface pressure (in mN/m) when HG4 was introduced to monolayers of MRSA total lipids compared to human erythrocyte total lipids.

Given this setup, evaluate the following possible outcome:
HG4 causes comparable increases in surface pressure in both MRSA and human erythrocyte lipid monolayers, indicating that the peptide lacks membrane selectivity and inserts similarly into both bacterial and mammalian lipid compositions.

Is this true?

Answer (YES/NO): NO